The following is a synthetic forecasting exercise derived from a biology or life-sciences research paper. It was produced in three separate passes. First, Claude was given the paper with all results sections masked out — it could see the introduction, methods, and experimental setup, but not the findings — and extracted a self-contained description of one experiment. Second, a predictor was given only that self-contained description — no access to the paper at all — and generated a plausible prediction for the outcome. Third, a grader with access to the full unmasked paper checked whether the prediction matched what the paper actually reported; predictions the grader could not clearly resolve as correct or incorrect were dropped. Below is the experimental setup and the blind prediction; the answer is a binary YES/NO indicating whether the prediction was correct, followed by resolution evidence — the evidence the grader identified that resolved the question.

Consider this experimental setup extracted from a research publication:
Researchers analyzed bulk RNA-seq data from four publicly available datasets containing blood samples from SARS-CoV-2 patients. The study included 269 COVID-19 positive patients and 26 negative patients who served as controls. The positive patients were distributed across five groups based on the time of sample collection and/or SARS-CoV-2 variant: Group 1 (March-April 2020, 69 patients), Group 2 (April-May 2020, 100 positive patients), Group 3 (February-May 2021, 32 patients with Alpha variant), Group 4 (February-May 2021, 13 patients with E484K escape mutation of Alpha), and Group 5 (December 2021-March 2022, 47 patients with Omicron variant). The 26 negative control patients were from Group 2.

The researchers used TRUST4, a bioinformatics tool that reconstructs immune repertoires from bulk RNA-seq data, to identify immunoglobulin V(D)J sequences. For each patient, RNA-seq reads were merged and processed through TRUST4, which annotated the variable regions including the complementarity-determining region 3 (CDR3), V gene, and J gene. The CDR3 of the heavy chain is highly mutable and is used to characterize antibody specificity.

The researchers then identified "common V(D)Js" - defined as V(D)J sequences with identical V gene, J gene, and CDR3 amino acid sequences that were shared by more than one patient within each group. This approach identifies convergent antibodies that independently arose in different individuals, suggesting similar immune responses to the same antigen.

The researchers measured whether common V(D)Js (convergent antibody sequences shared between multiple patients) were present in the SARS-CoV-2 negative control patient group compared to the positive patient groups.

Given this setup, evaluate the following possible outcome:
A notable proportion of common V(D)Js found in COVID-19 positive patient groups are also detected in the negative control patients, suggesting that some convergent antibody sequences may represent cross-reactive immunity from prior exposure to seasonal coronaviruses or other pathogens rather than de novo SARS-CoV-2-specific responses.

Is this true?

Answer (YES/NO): NO